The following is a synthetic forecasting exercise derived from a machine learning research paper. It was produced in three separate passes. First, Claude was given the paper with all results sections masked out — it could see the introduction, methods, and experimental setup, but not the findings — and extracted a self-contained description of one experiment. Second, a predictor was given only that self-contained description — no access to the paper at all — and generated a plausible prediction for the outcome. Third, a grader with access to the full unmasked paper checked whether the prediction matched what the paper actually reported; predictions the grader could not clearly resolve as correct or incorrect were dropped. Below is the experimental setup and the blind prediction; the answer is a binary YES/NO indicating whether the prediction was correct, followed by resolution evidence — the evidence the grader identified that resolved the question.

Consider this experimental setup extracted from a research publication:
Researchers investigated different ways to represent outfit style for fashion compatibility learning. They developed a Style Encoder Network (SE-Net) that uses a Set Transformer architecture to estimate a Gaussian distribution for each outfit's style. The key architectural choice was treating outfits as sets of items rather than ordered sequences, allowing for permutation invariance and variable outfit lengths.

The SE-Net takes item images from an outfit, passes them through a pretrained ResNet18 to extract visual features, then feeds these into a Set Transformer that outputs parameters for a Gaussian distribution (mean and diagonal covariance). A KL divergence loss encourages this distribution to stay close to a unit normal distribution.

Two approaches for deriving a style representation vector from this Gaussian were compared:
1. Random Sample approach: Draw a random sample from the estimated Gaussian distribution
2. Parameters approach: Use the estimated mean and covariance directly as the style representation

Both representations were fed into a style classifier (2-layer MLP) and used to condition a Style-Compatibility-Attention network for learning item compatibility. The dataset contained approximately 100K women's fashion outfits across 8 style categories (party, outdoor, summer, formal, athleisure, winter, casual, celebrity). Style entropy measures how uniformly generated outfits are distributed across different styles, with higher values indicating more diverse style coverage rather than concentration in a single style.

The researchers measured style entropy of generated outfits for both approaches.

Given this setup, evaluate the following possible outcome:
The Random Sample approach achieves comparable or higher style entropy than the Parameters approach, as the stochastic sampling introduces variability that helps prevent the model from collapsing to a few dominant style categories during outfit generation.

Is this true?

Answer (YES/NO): YES